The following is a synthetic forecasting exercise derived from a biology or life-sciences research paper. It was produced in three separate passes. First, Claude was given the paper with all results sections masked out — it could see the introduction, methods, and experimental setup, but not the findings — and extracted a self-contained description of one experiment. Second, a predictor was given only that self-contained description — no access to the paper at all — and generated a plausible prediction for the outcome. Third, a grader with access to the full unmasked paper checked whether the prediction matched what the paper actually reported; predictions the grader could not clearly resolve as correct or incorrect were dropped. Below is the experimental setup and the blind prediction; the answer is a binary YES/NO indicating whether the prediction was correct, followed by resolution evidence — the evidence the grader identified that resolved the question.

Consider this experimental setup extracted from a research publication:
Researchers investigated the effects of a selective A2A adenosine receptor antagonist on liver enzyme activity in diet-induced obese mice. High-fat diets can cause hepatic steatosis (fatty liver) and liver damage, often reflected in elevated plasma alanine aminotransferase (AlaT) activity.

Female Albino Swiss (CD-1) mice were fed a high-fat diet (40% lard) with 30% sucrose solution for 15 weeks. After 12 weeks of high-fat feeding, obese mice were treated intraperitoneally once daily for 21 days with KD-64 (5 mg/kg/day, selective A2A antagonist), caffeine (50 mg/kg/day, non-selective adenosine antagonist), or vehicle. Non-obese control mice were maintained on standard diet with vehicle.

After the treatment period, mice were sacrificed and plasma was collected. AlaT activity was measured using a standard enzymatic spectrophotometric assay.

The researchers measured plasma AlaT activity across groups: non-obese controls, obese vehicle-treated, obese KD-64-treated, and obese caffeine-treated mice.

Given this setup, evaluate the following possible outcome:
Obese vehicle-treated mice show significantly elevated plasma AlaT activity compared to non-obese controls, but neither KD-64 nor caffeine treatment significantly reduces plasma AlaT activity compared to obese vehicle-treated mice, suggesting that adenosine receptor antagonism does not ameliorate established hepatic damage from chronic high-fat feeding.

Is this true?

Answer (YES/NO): NO